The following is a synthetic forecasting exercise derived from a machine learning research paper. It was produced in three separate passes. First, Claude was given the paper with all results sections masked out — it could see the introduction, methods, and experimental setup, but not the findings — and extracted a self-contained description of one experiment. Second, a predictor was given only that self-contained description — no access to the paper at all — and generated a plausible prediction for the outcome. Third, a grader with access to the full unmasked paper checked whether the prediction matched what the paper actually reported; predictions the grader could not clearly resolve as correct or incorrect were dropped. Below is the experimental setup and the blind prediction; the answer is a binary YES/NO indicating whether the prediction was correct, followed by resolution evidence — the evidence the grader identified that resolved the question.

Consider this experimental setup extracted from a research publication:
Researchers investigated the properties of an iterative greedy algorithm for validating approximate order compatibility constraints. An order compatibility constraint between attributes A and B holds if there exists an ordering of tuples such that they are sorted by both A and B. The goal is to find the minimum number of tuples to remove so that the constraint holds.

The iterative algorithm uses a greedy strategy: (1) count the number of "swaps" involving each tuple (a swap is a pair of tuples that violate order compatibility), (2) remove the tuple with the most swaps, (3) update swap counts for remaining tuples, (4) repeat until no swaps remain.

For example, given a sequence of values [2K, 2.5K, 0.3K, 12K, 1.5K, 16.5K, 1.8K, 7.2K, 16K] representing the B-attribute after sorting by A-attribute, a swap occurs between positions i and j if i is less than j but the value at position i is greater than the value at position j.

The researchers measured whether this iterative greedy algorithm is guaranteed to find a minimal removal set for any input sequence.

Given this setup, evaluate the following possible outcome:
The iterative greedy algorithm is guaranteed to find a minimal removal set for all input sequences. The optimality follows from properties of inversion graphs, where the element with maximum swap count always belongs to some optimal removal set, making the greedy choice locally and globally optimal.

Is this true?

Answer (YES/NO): NO